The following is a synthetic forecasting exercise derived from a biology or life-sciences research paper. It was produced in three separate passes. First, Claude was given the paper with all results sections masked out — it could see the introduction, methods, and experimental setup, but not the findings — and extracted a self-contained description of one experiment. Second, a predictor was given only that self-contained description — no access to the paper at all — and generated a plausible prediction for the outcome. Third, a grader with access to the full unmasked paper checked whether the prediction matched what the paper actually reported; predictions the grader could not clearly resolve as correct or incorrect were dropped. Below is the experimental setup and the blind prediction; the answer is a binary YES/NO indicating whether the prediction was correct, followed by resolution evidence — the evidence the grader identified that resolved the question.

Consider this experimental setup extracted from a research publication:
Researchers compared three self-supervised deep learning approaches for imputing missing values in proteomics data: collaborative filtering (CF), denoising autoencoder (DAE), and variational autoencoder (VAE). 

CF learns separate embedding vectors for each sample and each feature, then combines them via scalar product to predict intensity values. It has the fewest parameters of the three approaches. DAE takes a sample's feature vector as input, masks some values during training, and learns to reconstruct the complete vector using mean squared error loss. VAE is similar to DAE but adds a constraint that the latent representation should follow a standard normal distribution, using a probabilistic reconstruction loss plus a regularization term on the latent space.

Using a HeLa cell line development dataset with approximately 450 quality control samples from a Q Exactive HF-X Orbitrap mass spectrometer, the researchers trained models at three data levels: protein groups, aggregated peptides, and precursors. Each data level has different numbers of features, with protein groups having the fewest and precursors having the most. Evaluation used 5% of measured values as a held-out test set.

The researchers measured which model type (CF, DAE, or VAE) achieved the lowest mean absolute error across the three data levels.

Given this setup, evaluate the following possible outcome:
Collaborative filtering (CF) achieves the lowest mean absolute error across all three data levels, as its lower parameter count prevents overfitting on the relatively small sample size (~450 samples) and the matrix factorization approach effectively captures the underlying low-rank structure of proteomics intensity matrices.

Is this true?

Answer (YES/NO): NO